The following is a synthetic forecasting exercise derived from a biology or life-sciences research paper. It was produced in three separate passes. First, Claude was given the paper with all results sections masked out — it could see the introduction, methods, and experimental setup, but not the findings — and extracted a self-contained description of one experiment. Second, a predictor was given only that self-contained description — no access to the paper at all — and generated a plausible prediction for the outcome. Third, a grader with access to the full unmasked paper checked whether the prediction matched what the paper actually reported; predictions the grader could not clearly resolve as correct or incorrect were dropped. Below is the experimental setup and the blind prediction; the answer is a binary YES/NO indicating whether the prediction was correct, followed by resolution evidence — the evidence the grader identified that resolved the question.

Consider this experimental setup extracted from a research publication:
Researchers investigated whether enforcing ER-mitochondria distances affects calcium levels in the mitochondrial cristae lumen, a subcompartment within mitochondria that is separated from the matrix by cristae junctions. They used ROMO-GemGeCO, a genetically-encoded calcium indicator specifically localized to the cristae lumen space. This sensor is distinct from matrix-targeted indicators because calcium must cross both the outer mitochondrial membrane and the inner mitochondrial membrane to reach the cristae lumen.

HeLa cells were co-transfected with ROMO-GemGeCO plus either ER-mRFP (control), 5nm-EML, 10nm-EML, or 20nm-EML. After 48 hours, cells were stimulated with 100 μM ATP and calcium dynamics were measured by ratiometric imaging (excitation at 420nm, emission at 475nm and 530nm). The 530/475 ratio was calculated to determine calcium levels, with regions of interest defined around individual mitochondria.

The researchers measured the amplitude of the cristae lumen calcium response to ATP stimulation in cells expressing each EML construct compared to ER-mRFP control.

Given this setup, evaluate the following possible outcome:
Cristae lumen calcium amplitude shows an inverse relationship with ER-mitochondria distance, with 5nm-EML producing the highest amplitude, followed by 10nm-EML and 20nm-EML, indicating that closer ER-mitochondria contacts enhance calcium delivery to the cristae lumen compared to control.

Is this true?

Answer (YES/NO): NO